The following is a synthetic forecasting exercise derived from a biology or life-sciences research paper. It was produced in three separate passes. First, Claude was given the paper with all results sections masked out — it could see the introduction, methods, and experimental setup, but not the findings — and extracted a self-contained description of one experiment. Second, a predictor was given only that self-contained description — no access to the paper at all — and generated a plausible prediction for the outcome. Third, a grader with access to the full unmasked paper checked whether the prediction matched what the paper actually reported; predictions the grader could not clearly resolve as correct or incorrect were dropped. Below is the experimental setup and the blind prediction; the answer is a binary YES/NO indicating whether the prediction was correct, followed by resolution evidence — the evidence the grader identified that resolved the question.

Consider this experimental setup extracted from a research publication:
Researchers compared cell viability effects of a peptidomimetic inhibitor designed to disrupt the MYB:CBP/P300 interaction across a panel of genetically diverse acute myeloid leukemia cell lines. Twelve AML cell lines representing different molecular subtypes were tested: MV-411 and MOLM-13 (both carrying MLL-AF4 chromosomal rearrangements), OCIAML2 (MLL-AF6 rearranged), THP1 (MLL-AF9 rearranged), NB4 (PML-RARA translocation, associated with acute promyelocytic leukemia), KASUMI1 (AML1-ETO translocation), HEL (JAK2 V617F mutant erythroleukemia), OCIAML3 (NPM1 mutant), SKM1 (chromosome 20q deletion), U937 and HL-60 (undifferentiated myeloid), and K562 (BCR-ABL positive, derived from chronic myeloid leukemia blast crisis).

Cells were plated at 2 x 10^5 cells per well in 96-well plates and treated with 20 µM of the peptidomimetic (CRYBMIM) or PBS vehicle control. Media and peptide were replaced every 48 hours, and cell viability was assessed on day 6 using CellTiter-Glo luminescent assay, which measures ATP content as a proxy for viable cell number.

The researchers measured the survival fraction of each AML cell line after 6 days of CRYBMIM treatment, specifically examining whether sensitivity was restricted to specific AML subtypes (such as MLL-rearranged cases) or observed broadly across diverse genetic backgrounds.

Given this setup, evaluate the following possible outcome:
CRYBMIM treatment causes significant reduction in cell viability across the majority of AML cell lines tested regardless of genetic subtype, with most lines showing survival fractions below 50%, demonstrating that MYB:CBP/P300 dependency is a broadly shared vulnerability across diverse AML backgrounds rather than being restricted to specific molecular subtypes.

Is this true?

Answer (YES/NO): YES